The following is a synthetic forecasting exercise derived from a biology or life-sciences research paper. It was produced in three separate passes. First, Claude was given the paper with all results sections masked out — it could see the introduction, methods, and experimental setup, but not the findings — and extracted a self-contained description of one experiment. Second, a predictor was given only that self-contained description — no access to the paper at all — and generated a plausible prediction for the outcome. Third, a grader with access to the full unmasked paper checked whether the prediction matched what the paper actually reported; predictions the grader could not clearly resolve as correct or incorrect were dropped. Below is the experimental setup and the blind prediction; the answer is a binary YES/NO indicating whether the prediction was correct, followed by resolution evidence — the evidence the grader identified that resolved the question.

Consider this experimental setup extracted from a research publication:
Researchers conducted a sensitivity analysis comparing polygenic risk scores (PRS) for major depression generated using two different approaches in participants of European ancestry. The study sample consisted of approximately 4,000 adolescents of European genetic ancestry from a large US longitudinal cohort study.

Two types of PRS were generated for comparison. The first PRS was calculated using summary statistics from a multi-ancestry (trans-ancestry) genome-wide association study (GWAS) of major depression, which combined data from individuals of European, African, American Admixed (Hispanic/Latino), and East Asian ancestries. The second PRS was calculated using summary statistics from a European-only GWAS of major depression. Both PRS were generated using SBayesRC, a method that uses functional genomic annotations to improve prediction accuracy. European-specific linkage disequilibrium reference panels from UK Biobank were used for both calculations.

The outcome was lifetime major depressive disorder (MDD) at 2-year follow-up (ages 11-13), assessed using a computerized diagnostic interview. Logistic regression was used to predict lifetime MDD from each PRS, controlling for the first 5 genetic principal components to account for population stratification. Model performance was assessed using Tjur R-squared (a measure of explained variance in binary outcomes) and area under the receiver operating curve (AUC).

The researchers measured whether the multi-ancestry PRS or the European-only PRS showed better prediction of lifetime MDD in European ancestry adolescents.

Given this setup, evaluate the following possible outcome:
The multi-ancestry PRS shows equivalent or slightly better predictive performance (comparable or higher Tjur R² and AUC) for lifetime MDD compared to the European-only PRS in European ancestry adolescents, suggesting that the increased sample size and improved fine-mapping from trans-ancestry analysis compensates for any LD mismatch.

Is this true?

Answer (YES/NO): YES